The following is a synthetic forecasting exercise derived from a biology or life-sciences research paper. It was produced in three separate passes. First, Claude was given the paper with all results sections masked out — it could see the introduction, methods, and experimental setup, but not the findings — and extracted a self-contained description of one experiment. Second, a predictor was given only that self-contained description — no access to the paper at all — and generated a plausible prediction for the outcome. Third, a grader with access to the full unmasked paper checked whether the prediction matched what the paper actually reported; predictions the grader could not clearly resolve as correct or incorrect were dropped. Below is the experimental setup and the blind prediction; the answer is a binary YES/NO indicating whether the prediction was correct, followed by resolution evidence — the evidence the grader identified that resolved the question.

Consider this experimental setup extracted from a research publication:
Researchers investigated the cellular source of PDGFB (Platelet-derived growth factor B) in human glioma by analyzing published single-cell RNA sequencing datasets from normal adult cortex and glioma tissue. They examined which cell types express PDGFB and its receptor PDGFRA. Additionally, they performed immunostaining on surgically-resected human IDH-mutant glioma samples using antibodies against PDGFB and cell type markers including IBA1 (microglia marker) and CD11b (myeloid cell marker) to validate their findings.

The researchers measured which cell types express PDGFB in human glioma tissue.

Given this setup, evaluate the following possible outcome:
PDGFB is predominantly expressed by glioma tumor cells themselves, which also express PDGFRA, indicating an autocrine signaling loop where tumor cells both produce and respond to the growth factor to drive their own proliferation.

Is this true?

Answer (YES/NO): NO